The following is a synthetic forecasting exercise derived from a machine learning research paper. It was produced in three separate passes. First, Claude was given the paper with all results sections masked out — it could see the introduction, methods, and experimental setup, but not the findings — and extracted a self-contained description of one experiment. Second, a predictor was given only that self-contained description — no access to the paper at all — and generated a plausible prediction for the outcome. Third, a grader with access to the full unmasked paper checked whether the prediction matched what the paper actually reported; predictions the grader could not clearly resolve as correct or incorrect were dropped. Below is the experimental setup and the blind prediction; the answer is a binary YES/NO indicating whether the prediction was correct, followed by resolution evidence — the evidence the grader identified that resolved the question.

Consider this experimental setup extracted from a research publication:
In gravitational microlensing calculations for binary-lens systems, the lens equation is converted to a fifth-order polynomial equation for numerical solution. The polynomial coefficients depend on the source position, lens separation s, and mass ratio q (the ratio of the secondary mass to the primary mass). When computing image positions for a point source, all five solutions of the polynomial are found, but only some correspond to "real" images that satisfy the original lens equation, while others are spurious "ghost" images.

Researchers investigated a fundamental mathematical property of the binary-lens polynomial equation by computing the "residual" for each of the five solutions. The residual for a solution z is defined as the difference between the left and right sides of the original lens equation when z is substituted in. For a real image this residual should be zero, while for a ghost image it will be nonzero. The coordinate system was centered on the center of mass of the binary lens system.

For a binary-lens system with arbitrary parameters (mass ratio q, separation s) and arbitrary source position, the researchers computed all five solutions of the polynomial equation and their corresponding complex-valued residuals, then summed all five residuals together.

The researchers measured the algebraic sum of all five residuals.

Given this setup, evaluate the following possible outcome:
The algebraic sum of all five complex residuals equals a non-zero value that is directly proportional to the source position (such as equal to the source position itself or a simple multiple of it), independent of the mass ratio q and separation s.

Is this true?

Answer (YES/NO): NO